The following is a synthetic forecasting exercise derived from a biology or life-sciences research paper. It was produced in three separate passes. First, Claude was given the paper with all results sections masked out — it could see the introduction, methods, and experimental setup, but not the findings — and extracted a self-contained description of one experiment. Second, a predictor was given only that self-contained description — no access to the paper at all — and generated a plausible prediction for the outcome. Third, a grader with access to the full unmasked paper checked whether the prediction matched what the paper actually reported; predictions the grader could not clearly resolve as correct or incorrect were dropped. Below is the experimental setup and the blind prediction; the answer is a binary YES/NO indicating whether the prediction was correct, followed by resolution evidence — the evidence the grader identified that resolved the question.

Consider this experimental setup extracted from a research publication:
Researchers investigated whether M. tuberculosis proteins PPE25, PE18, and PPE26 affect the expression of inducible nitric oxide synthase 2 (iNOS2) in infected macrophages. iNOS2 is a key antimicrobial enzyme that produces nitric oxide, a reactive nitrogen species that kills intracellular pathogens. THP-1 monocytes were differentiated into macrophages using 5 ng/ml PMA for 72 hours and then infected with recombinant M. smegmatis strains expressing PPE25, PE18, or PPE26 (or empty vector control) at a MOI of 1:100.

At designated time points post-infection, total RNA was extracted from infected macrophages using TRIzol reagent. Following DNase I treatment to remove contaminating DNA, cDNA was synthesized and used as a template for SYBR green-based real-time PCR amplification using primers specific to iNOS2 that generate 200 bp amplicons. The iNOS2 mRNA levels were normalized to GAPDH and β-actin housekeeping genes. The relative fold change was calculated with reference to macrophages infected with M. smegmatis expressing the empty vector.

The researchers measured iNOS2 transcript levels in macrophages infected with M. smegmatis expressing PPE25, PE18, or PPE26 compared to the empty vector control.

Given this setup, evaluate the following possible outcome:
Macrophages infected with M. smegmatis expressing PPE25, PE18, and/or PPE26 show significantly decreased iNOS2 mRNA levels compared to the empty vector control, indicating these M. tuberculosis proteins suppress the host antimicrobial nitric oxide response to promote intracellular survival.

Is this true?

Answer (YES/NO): YES